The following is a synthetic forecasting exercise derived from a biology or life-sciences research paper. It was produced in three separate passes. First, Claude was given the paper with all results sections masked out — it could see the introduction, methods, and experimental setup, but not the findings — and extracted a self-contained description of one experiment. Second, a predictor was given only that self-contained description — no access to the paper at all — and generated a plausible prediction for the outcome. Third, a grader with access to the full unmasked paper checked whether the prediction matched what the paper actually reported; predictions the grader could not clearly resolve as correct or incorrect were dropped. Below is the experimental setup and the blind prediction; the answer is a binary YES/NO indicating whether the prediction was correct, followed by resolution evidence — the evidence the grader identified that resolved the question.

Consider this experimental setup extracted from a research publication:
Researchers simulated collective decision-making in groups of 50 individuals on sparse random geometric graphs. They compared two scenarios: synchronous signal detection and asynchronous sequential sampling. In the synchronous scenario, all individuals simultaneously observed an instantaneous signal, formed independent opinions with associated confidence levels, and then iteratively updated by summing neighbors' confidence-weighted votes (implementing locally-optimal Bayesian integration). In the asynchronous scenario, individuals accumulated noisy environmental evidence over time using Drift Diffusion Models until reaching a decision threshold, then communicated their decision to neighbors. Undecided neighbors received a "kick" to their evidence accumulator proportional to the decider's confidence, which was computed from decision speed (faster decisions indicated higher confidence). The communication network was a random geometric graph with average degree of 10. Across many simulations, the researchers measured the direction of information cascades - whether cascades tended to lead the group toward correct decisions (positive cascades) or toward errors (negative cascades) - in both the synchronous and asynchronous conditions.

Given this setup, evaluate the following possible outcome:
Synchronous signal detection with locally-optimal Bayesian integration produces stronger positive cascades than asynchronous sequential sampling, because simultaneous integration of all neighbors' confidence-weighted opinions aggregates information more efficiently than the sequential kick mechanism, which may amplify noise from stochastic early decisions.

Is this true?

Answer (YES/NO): NO